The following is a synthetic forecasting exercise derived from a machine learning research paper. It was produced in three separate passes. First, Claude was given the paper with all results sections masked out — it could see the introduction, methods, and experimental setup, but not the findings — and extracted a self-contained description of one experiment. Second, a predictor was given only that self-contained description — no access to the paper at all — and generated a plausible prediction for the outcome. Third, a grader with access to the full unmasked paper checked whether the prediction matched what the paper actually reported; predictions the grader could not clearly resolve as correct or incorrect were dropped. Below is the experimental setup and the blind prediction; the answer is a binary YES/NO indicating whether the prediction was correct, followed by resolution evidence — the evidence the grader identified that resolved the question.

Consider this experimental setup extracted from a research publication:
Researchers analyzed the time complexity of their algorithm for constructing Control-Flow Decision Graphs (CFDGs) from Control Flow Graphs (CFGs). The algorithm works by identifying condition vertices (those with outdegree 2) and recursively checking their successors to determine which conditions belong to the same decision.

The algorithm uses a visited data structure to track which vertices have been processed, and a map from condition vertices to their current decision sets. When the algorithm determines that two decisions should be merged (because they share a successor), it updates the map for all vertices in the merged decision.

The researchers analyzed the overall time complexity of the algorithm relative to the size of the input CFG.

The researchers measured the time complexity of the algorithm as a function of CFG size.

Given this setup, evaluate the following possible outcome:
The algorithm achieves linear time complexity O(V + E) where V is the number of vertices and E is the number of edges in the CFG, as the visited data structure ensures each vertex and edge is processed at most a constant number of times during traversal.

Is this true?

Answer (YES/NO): YES